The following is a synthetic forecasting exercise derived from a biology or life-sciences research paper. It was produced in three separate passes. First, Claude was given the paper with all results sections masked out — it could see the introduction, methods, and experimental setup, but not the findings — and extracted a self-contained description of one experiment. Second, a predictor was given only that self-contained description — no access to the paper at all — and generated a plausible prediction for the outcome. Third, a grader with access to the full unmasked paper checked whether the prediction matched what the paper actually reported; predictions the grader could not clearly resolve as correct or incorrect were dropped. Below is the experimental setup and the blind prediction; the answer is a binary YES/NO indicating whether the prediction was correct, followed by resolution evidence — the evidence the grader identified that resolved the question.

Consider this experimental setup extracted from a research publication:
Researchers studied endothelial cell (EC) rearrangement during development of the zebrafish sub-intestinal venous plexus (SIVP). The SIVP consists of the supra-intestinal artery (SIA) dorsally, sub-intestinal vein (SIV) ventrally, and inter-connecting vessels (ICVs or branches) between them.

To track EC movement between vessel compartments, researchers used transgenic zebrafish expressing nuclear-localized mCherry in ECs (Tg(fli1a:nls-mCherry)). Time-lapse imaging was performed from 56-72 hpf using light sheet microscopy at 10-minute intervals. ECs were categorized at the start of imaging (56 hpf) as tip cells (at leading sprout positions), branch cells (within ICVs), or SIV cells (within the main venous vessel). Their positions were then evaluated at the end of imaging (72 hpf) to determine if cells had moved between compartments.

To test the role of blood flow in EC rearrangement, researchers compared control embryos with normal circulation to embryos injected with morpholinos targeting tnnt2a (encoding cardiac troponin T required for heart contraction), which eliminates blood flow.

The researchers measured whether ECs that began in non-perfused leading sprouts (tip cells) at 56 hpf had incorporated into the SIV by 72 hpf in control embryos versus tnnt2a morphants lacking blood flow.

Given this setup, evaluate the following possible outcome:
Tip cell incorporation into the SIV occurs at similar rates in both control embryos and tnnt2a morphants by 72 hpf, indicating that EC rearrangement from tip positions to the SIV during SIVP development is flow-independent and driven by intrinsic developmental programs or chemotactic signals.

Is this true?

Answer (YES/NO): NO